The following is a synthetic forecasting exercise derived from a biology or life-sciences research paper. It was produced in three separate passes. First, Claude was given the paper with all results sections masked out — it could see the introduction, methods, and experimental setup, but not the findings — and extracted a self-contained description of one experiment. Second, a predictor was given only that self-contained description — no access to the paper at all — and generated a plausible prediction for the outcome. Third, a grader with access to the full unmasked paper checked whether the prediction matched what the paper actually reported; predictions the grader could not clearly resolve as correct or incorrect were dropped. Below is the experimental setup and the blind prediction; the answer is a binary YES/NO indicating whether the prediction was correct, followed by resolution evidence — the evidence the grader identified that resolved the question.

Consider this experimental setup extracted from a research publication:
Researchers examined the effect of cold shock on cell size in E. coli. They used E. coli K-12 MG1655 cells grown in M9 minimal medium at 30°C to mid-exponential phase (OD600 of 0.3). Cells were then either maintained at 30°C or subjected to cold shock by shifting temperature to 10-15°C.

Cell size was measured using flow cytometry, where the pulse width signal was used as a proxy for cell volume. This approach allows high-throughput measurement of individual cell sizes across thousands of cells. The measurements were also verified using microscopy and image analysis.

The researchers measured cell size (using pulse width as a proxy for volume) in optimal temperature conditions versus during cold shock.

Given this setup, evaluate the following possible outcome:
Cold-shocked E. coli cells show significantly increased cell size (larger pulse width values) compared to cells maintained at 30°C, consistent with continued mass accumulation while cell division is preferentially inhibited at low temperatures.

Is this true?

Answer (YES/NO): NO